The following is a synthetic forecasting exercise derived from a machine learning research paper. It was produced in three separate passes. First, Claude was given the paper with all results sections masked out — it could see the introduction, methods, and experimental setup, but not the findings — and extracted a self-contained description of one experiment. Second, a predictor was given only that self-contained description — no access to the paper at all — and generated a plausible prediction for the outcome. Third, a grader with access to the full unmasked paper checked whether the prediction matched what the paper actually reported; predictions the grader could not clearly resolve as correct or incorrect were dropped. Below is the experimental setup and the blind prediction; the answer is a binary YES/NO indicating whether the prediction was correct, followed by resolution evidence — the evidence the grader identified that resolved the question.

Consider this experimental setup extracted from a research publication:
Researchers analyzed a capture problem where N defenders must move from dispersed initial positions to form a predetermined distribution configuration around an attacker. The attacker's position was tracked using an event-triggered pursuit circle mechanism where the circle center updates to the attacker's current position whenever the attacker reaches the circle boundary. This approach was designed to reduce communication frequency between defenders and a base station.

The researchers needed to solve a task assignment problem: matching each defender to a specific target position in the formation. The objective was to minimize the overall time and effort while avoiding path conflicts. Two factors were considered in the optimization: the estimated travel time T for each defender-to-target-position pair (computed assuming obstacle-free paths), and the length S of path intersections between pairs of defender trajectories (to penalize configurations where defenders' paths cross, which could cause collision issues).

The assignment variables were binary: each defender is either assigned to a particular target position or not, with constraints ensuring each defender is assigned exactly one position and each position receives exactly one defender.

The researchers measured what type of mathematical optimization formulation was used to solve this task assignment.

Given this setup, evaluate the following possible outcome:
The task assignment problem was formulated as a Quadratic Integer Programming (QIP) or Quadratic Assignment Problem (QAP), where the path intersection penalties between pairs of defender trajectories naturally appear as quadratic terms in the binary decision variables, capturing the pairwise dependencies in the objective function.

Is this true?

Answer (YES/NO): NO